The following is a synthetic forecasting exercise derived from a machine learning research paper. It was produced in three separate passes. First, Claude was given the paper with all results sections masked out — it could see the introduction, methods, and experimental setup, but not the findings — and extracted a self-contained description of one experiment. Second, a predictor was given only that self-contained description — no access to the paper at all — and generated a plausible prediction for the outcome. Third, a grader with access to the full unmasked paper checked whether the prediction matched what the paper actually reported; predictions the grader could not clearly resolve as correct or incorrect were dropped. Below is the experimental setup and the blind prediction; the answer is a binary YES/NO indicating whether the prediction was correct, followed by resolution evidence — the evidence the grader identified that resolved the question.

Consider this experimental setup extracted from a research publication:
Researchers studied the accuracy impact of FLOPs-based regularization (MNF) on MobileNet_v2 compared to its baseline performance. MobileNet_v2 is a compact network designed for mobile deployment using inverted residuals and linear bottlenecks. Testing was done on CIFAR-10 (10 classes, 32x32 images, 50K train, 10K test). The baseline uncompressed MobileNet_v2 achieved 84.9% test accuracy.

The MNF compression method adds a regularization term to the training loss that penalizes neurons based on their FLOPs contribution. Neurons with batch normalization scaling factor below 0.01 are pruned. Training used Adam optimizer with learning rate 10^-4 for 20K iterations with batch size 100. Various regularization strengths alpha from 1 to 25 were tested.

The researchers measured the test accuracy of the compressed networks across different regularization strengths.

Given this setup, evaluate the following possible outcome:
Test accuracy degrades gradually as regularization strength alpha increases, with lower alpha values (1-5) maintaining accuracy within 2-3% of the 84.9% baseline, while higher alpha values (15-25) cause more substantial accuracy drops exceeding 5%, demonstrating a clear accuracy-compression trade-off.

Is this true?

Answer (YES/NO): NO